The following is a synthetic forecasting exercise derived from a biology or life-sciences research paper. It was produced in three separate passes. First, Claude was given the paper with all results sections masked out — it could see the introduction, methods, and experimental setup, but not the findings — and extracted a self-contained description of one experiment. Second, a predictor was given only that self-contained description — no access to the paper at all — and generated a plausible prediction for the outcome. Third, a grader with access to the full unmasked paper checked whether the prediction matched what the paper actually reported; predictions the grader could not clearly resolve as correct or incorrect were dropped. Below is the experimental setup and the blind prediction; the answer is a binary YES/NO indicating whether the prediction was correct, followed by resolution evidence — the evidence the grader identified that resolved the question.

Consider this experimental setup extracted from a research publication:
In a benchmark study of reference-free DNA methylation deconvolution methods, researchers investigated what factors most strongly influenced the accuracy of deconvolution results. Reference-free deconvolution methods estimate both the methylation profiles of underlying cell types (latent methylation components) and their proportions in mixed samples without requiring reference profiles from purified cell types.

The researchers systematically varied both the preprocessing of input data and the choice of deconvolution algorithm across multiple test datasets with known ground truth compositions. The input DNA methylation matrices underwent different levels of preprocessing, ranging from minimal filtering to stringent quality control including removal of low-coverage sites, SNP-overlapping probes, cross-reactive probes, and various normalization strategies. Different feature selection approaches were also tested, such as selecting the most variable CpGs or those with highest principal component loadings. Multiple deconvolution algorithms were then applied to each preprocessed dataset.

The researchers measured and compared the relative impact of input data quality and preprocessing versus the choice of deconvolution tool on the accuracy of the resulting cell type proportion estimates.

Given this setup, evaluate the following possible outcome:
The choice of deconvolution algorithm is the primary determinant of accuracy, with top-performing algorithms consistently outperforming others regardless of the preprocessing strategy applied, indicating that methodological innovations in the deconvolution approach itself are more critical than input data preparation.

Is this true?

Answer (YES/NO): NO